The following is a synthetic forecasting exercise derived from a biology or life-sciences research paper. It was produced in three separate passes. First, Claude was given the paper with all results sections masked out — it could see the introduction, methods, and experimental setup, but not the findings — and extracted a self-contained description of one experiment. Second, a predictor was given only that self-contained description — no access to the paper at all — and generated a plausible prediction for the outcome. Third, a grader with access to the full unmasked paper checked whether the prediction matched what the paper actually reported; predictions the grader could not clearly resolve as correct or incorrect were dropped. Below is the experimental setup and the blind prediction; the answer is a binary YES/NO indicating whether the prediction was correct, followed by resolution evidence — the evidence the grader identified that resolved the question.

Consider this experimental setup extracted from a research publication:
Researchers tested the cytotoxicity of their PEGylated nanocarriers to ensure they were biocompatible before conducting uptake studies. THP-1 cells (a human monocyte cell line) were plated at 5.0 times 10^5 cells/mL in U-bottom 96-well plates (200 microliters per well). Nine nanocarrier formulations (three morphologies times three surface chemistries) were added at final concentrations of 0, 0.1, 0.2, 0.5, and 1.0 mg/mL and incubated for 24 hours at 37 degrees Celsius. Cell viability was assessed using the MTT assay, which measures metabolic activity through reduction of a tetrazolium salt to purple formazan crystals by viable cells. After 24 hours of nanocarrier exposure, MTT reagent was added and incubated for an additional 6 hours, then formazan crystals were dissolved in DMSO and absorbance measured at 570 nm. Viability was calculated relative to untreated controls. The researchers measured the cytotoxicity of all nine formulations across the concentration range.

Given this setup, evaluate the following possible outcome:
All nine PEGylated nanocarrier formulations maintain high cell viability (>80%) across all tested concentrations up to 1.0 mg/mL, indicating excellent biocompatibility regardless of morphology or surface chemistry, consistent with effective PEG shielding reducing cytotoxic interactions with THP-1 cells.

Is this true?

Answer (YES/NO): YES